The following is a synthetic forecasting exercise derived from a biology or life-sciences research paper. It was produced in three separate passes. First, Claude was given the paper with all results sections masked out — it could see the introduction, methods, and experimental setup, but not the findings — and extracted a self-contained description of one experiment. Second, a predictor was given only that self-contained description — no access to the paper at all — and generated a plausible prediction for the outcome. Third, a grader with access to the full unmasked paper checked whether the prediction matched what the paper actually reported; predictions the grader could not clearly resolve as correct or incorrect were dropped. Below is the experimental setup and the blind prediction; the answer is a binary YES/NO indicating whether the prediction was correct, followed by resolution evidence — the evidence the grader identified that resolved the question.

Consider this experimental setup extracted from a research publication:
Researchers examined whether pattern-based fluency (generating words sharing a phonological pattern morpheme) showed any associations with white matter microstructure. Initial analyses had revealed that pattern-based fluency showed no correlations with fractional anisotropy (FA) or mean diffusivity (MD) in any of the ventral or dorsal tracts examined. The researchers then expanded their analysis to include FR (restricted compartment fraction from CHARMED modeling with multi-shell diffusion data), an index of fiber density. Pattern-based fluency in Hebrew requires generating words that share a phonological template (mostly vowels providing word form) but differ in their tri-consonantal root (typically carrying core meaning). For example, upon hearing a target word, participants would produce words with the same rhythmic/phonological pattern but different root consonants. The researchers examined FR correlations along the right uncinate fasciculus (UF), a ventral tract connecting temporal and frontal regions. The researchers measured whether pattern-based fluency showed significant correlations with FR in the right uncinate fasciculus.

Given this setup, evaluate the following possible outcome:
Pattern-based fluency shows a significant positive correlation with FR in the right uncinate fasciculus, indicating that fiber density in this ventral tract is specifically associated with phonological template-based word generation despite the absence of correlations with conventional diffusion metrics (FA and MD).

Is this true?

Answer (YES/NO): YES